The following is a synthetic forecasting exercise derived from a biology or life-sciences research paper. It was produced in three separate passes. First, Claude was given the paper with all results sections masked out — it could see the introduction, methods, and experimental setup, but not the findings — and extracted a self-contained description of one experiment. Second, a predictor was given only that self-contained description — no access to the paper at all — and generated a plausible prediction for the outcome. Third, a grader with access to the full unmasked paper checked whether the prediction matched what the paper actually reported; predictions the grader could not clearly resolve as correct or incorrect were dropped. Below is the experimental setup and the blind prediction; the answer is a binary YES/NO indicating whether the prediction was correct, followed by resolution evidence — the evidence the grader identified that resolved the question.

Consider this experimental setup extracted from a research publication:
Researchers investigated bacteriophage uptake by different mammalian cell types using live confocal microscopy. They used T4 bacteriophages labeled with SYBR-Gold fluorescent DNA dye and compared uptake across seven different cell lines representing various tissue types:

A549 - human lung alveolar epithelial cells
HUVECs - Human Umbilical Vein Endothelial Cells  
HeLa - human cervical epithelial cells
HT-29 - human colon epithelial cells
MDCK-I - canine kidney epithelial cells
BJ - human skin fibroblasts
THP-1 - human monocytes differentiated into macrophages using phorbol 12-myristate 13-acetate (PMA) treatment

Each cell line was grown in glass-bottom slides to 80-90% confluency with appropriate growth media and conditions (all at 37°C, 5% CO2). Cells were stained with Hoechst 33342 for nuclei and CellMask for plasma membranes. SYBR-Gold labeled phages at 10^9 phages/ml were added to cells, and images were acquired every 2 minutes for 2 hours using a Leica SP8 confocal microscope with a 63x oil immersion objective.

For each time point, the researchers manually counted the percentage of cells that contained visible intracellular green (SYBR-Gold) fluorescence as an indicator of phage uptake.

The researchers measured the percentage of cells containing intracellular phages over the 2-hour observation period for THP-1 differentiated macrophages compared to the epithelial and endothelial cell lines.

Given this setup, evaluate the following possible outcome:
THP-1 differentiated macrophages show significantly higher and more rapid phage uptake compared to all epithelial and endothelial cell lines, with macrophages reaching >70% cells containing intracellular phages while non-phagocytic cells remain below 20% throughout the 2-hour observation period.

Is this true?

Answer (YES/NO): NO